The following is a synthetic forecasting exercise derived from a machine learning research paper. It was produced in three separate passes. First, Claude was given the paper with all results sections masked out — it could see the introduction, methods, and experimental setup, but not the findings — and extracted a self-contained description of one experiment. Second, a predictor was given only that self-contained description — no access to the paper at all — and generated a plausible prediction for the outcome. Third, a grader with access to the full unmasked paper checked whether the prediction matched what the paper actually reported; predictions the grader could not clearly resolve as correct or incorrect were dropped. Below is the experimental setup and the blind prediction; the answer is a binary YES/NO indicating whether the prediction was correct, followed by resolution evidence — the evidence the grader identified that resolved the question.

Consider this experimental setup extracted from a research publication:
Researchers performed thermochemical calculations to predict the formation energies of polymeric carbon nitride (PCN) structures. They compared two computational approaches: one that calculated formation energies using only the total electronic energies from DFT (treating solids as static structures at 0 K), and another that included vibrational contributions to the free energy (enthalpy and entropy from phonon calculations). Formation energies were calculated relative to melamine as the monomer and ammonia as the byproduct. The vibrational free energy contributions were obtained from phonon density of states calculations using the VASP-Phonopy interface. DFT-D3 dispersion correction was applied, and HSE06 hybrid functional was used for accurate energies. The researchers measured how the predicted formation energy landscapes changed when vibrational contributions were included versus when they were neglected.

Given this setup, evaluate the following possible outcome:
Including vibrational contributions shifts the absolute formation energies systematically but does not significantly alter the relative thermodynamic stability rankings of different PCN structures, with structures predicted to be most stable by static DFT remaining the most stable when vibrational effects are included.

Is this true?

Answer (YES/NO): NO